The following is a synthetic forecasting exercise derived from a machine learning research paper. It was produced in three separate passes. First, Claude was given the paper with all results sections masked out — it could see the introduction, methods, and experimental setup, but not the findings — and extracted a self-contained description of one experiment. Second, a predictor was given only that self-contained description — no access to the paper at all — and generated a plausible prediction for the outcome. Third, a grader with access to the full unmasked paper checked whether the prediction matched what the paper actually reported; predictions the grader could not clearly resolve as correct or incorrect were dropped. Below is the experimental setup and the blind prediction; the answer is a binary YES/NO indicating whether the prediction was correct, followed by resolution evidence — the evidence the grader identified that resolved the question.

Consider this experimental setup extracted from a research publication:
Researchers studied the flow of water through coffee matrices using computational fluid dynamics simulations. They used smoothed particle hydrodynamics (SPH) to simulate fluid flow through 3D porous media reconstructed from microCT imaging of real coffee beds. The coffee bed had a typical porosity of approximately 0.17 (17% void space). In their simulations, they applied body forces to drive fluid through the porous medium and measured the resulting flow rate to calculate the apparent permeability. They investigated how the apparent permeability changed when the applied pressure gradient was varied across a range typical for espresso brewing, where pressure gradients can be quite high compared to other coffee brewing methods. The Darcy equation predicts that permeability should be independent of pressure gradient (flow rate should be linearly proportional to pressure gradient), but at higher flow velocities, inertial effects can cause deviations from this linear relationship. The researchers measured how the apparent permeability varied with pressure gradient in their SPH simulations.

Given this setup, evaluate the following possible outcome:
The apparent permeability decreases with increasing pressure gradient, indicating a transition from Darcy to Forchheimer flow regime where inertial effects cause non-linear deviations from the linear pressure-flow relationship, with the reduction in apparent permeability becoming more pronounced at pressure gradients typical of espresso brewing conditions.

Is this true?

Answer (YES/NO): YES